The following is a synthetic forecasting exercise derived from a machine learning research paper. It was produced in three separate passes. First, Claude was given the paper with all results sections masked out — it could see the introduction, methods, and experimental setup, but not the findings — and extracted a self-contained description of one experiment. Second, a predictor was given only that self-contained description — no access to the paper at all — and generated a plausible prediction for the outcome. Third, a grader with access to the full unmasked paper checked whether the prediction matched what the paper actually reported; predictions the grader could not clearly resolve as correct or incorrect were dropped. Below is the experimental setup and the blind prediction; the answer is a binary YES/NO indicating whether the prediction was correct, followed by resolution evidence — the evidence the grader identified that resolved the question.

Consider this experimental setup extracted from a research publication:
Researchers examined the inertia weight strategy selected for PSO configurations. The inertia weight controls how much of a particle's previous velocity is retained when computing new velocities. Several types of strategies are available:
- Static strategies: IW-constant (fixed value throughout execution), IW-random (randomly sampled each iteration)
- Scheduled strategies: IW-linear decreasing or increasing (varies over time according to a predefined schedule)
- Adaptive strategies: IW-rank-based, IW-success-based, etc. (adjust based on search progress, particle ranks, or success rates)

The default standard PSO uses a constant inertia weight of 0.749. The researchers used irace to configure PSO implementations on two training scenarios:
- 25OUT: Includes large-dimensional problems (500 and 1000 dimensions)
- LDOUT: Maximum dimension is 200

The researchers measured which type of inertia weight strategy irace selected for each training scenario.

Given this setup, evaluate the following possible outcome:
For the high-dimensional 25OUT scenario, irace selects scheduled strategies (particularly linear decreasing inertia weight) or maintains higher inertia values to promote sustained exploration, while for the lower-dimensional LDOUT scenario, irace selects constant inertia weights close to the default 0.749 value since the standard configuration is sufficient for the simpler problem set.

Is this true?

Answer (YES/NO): NO